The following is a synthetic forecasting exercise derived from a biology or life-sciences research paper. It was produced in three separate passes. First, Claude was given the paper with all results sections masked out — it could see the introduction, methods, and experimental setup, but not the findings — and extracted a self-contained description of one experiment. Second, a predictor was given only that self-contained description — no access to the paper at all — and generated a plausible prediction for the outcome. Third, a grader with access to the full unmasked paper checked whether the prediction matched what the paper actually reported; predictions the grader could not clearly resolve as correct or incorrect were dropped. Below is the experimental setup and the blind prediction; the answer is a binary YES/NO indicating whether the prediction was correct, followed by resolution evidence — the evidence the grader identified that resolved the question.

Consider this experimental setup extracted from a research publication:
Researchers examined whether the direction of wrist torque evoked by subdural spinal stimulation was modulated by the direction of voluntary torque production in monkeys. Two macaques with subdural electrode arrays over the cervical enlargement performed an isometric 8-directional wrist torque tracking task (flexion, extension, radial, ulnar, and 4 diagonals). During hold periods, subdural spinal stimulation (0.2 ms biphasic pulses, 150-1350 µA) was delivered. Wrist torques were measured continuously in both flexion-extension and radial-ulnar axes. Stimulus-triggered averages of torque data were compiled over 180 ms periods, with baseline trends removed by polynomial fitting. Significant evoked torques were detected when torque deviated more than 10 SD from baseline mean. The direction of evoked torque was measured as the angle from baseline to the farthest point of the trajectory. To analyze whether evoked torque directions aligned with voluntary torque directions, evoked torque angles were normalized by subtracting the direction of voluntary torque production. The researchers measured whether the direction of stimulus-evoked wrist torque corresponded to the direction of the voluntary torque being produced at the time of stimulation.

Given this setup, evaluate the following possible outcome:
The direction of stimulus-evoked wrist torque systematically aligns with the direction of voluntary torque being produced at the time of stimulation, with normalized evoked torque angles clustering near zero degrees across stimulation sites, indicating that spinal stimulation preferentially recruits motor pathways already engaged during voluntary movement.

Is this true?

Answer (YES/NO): YES